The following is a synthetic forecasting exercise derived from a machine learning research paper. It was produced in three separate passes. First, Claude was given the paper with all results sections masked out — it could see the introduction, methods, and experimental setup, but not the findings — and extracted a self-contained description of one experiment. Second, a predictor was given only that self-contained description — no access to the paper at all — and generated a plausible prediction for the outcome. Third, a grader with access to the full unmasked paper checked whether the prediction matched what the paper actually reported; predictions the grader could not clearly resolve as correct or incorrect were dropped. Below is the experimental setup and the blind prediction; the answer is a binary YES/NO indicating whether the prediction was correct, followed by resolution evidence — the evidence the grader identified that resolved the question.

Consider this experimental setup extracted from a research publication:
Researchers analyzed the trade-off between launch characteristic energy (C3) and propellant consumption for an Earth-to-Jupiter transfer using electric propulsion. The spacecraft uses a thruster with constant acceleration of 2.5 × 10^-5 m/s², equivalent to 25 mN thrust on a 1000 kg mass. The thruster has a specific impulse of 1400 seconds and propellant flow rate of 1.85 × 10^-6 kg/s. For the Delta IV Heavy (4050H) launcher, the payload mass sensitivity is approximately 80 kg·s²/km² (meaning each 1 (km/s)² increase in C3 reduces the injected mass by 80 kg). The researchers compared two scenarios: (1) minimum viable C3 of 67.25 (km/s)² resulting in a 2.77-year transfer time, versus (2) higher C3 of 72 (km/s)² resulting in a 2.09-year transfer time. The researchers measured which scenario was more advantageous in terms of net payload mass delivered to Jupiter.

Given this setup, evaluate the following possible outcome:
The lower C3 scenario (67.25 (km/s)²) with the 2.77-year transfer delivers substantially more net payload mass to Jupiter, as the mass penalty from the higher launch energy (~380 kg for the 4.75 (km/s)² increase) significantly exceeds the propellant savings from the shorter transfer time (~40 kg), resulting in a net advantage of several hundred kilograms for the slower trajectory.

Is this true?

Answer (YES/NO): YES